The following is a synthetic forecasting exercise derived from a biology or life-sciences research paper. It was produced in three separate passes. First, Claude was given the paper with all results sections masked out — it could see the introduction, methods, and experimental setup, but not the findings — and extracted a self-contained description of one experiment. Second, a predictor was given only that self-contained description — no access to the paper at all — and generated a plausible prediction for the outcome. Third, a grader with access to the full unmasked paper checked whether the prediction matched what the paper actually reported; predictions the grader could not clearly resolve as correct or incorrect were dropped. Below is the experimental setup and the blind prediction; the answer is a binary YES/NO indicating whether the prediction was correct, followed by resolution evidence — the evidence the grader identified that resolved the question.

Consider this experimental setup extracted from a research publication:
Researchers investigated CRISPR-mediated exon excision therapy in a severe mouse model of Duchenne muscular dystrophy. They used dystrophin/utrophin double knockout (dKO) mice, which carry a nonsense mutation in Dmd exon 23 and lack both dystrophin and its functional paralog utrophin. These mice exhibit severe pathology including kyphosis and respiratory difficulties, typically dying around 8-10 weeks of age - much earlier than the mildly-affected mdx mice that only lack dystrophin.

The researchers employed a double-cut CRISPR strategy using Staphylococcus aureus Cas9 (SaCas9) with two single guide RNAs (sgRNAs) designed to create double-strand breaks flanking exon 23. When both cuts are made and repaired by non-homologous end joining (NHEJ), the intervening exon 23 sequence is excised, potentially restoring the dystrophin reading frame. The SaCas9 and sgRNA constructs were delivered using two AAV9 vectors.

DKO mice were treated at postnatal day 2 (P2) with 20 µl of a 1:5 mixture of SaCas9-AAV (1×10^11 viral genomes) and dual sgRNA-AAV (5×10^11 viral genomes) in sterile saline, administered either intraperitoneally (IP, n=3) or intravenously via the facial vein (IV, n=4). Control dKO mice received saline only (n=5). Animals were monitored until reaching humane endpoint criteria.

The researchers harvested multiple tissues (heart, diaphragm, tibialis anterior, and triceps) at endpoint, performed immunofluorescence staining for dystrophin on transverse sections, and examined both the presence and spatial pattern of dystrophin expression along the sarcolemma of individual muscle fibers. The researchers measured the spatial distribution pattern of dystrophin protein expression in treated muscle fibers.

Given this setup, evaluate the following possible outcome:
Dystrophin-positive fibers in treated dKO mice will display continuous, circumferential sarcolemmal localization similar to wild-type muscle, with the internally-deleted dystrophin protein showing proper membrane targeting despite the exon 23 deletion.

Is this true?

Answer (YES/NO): NO